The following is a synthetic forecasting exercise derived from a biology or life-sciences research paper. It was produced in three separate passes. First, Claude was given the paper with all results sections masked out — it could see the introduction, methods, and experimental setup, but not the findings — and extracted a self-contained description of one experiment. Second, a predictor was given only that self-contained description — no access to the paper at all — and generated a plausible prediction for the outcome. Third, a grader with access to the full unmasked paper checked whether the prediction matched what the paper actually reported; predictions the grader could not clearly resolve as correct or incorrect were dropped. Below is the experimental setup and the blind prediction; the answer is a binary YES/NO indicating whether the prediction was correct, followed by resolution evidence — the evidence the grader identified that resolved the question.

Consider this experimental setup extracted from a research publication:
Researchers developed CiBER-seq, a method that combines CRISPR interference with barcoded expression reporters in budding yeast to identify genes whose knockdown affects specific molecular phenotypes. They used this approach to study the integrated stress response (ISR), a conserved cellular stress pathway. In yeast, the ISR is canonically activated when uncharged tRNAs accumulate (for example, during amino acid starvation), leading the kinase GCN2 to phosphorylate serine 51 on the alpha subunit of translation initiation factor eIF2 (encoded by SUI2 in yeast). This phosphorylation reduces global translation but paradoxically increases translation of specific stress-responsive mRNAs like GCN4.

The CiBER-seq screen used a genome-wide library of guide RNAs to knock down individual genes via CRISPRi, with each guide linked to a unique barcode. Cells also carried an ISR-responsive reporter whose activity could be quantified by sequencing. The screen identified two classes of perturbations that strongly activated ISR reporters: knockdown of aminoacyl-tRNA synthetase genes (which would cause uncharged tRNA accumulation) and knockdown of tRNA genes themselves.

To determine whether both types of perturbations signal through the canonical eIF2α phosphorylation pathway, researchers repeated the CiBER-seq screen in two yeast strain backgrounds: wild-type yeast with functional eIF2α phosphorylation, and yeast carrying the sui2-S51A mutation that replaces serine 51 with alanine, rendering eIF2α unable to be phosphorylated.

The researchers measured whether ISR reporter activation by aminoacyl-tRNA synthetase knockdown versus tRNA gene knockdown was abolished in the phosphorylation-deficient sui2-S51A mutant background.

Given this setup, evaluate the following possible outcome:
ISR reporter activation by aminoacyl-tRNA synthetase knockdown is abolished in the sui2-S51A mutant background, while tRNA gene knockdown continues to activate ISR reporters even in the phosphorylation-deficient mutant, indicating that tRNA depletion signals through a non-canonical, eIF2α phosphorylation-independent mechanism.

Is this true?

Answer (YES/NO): NO